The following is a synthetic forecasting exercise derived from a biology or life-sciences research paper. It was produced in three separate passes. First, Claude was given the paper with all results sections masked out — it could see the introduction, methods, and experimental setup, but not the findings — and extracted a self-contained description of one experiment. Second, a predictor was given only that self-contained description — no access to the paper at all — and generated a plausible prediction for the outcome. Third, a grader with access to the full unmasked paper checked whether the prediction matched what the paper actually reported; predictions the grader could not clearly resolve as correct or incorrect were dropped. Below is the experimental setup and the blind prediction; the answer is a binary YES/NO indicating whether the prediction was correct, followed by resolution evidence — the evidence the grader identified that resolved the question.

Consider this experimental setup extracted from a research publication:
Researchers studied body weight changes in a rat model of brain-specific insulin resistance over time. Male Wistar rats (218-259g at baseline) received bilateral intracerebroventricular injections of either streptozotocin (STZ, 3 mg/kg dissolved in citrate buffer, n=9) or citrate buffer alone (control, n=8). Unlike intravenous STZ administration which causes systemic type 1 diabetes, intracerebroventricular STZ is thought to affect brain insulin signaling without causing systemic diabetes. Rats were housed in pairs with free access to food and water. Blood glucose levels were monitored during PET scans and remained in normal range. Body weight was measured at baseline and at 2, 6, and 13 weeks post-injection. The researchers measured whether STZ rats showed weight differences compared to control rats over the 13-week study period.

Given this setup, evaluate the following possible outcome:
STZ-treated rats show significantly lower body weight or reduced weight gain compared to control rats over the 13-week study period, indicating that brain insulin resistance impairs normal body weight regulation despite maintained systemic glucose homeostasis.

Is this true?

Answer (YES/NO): YES